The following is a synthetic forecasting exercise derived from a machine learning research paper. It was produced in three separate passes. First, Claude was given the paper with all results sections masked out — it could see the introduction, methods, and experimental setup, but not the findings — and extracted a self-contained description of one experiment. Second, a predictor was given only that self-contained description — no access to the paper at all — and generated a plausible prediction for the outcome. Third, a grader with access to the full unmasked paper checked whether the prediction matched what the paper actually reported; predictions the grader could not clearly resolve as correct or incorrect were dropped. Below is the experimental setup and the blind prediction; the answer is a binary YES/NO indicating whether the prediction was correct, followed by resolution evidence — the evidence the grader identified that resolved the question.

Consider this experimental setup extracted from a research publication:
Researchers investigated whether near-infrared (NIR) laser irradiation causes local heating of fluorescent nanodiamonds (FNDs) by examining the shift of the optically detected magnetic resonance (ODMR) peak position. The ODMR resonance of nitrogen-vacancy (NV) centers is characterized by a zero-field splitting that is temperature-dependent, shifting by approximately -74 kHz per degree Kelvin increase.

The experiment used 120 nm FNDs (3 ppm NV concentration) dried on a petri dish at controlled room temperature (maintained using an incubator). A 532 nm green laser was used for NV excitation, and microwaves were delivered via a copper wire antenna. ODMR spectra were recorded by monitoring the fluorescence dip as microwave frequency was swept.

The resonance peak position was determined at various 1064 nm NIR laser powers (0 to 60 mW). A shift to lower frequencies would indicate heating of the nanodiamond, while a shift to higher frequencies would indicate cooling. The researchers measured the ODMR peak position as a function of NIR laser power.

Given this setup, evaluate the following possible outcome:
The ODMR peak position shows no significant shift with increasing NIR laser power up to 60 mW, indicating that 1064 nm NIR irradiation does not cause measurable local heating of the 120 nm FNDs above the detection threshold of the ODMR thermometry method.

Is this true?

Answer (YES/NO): NO